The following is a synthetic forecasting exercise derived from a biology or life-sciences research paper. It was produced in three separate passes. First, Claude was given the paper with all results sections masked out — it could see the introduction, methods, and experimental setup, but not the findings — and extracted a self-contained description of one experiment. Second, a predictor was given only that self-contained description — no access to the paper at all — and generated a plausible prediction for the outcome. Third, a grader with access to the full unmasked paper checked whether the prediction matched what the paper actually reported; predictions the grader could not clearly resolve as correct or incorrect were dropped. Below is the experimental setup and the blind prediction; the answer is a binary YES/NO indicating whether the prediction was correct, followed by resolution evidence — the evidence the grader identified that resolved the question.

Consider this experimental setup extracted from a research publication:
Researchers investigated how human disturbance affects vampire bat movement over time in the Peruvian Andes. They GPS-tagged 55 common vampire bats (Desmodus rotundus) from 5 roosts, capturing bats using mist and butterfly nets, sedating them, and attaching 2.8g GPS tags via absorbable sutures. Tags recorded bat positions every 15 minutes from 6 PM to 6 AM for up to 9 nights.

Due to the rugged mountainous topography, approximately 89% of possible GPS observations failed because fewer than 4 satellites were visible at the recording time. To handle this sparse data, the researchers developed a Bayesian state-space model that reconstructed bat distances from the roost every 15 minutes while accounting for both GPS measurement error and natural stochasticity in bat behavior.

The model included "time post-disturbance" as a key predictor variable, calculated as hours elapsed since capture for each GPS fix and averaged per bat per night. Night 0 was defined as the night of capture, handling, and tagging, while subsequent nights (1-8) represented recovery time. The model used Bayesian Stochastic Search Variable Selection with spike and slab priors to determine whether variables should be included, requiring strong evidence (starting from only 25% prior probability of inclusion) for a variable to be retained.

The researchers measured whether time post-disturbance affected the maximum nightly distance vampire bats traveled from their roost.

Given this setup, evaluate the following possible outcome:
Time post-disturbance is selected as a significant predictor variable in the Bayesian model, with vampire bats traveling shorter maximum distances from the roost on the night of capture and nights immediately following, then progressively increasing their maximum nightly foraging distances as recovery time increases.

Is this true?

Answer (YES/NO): NO